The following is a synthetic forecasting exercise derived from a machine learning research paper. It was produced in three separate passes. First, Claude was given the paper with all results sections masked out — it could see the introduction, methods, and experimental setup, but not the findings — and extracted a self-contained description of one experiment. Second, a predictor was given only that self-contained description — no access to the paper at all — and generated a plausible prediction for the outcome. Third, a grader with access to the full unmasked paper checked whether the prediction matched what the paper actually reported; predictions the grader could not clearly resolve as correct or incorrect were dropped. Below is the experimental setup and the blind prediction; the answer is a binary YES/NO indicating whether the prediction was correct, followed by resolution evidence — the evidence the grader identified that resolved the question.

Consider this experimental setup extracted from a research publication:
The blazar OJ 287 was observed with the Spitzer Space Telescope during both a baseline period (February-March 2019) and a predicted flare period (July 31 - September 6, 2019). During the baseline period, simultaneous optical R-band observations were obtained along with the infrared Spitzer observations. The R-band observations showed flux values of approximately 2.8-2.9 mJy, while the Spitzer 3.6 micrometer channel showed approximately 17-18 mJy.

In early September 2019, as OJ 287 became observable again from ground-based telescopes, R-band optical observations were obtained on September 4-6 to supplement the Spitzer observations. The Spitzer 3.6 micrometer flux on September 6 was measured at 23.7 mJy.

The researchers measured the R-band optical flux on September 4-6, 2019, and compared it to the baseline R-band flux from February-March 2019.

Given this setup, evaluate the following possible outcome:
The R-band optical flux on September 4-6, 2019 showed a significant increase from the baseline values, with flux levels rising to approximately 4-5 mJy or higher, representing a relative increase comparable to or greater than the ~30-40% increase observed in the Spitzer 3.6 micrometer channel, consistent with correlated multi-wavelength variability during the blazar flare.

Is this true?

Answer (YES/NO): NO